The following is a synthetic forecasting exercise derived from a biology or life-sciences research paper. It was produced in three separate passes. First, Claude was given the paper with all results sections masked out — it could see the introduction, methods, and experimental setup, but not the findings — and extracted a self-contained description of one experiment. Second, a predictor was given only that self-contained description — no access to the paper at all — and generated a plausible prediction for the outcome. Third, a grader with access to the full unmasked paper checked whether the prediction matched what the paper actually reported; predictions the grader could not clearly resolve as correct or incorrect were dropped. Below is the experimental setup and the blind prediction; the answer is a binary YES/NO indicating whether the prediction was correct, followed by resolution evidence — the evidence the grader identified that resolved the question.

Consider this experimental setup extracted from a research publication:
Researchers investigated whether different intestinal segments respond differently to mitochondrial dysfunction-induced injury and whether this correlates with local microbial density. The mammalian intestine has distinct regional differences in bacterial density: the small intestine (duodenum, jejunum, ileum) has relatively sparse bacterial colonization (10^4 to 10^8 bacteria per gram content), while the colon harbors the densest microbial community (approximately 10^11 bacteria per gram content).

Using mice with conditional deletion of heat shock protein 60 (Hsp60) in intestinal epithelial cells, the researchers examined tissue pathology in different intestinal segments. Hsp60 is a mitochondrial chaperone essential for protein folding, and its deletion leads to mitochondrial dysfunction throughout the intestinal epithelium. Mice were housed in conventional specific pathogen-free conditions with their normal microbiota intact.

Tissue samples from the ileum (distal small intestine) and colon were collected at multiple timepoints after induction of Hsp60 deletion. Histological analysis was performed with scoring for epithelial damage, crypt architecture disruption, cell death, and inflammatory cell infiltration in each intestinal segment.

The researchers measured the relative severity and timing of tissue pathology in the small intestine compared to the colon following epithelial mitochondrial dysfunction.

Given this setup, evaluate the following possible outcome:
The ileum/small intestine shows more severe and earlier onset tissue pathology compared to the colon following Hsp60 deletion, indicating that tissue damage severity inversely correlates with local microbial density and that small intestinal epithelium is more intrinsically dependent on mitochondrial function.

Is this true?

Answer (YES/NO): NO